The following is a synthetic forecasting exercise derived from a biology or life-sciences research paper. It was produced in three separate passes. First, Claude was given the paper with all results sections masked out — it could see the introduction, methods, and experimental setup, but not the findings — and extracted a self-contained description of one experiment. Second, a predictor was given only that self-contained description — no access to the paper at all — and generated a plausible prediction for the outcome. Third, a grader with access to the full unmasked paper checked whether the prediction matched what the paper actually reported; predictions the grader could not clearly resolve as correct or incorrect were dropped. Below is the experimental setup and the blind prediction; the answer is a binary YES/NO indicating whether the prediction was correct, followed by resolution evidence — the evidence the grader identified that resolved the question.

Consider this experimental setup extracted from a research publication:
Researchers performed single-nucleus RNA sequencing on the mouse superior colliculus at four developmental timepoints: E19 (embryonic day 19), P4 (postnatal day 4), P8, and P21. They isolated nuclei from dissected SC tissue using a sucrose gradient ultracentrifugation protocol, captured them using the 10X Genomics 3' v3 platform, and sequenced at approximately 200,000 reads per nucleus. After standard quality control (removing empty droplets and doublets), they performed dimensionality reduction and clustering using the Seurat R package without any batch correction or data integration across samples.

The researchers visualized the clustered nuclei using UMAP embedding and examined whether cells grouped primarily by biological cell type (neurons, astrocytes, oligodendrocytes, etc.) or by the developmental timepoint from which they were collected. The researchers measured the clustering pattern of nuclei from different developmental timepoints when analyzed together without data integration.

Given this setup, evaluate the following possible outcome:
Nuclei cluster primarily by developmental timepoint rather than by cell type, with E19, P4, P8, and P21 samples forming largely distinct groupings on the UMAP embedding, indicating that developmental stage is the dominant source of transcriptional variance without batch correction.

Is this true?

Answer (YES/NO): NO